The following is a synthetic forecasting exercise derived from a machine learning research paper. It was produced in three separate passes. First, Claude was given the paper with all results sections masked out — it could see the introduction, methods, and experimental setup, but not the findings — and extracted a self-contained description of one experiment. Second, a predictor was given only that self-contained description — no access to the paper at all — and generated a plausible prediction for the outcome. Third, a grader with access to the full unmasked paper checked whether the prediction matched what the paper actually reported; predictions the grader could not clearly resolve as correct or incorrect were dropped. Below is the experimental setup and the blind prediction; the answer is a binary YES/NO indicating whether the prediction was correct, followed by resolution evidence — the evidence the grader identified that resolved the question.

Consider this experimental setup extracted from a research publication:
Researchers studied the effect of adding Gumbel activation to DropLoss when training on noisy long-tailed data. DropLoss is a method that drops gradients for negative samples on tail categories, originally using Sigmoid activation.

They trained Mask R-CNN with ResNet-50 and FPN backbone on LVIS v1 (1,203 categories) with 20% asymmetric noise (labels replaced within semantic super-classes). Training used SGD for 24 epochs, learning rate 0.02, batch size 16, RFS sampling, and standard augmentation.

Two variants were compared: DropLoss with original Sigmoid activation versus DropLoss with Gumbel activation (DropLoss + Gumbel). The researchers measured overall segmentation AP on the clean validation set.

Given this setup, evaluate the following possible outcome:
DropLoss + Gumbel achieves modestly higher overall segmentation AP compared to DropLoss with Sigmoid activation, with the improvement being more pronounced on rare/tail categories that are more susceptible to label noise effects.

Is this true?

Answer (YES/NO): NO